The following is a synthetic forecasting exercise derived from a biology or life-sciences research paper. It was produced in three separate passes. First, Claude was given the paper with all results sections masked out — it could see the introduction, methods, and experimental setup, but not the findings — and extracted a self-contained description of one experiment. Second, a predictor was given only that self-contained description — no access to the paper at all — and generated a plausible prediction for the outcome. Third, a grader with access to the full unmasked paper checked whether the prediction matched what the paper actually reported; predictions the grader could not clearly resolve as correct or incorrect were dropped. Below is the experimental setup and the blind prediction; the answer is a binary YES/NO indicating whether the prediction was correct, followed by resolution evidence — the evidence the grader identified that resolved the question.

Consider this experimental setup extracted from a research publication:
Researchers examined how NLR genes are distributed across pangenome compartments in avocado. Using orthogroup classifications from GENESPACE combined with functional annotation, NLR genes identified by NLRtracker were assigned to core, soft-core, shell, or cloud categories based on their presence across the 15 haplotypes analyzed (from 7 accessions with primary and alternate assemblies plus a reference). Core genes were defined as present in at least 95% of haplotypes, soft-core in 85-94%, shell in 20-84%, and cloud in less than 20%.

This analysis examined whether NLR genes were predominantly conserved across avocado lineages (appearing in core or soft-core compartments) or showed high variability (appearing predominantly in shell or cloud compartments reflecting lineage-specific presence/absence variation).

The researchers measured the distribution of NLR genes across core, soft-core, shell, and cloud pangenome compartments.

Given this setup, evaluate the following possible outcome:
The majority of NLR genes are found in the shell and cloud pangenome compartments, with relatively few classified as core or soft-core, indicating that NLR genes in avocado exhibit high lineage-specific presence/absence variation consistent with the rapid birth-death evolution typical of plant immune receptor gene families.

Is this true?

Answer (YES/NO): NO